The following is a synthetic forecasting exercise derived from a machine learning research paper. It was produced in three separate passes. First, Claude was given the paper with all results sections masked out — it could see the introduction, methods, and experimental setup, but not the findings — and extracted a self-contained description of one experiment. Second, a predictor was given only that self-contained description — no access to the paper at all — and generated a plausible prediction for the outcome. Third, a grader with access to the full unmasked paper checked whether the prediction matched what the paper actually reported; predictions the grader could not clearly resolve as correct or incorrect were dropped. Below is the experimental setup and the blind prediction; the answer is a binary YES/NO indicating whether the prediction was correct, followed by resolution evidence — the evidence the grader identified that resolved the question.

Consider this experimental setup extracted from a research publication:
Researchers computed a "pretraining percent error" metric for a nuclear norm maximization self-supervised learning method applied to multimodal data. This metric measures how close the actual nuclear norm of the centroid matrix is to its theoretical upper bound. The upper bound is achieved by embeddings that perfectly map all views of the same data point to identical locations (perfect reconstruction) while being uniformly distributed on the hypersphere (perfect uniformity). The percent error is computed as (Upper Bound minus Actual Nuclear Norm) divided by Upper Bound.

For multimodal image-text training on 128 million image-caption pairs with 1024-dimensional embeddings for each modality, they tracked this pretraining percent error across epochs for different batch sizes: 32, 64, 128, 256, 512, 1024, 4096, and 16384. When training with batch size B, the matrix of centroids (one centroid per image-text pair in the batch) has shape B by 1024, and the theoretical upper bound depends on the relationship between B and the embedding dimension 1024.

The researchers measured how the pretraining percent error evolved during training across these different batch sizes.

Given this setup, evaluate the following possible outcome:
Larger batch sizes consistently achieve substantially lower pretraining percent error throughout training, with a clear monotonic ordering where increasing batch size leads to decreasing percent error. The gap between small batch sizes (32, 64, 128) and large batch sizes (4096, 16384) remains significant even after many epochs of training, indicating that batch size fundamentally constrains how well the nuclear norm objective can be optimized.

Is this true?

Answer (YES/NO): NO